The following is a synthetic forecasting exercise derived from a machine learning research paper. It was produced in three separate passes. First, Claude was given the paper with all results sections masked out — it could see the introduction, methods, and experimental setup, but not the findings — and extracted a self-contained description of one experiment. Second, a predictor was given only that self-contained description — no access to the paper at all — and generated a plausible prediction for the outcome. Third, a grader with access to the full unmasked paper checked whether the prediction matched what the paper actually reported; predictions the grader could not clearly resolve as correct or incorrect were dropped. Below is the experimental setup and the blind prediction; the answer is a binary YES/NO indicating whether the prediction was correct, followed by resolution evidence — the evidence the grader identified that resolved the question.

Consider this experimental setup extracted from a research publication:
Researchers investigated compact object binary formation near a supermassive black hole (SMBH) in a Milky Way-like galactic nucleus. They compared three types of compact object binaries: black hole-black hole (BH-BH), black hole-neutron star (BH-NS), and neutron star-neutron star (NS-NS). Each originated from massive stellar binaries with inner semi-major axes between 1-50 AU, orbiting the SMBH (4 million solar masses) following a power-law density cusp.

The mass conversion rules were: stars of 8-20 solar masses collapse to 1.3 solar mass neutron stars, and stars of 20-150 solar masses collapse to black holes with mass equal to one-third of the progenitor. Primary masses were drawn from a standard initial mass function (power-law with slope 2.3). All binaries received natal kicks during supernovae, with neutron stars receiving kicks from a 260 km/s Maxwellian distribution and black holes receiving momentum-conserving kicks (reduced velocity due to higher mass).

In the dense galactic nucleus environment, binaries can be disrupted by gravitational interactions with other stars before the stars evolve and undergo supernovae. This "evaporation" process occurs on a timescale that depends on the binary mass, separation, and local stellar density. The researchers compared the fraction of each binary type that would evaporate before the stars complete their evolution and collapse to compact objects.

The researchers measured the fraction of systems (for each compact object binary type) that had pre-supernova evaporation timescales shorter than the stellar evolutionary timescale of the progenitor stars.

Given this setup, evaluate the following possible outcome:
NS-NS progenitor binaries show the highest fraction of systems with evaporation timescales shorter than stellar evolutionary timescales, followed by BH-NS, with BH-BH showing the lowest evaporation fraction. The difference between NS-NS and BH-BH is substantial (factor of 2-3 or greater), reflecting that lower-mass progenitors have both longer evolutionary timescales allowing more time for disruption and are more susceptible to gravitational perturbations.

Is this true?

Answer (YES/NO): YES